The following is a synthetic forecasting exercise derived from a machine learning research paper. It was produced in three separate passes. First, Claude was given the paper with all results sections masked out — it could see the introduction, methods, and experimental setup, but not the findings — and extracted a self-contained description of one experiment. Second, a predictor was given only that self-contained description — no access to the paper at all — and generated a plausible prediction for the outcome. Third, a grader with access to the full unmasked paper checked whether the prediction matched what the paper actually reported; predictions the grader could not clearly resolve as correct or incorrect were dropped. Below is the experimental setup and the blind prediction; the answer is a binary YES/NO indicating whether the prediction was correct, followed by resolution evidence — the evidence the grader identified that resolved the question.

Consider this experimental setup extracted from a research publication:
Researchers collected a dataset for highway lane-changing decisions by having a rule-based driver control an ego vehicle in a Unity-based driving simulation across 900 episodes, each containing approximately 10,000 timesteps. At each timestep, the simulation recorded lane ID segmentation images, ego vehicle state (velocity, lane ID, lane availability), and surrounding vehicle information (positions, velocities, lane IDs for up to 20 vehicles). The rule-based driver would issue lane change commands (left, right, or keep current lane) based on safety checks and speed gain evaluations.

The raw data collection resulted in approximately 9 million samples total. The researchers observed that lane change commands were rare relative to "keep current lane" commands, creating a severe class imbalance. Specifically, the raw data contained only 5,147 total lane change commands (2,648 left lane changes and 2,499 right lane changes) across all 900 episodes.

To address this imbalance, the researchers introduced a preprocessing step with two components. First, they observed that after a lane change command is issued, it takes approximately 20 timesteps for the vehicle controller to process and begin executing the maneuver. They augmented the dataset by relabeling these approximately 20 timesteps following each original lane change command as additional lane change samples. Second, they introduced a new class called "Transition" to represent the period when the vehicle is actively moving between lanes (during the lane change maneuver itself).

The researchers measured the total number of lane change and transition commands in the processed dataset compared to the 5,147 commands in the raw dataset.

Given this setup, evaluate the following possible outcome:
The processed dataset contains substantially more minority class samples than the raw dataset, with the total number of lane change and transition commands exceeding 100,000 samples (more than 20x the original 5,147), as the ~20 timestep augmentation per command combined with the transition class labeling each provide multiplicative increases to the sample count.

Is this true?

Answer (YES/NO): YES